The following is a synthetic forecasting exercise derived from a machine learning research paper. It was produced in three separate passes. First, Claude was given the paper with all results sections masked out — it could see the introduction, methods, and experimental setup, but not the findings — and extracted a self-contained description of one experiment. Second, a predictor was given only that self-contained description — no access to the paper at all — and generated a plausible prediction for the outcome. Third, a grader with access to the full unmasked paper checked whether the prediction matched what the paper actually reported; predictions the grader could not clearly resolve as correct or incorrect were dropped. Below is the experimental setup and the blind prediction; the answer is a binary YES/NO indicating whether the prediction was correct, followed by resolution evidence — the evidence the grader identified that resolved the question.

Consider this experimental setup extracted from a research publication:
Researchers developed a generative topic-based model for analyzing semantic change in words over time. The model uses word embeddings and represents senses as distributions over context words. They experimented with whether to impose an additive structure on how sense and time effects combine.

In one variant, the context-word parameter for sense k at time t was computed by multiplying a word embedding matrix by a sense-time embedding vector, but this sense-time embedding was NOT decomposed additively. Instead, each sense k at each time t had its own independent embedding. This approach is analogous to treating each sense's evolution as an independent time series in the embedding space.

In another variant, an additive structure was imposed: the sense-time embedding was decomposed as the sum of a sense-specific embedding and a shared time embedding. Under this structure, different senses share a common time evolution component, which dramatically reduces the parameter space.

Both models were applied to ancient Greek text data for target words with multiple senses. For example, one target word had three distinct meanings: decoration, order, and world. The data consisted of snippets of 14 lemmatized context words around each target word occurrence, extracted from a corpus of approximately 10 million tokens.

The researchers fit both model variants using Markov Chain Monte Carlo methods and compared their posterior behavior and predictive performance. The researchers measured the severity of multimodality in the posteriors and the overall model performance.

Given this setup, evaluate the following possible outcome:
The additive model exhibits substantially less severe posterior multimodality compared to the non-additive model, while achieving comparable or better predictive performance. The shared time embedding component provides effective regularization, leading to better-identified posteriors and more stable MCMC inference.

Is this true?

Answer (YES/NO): YES